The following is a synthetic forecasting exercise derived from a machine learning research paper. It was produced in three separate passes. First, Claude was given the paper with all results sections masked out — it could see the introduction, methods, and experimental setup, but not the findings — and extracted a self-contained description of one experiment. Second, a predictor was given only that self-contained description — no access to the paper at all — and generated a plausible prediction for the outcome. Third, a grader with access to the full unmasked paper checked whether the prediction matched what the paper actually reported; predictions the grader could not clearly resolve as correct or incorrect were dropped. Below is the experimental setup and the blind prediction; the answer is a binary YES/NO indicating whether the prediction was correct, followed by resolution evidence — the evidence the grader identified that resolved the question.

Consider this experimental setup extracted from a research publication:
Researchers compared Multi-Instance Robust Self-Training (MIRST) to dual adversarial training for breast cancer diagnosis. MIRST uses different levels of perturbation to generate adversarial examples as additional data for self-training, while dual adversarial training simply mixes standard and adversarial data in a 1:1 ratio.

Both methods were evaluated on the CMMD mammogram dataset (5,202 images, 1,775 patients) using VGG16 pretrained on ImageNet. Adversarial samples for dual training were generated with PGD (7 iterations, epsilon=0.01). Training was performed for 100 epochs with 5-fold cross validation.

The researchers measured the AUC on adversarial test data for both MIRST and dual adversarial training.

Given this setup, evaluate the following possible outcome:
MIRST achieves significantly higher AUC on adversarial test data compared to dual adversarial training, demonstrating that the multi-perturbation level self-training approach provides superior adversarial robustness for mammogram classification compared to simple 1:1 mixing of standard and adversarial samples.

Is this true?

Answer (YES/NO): NO